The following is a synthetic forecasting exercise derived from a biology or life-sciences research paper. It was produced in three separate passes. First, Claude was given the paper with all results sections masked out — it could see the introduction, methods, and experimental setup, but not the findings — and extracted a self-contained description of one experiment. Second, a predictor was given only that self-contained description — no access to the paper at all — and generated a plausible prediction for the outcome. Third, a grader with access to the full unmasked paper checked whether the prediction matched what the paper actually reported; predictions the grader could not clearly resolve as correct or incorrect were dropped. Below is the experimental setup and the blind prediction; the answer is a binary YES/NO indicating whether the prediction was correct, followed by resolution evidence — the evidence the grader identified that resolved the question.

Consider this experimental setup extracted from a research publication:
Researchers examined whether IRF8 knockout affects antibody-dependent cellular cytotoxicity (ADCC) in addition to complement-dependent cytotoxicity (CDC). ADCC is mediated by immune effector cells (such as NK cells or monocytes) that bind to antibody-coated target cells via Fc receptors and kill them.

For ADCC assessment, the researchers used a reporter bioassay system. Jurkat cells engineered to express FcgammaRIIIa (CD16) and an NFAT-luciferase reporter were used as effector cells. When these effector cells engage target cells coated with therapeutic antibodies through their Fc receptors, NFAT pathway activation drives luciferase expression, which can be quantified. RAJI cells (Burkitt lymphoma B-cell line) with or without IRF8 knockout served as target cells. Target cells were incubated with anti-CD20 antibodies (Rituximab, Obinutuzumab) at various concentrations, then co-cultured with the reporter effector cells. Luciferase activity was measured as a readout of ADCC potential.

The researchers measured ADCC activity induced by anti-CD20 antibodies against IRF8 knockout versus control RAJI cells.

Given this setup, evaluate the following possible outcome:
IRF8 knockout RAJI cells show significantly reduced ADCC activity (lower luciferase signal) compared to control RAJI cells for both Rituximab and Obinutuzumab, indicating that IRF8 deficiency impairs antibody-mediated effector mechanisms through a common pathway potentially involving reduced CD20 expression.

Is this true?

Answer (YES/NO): YES